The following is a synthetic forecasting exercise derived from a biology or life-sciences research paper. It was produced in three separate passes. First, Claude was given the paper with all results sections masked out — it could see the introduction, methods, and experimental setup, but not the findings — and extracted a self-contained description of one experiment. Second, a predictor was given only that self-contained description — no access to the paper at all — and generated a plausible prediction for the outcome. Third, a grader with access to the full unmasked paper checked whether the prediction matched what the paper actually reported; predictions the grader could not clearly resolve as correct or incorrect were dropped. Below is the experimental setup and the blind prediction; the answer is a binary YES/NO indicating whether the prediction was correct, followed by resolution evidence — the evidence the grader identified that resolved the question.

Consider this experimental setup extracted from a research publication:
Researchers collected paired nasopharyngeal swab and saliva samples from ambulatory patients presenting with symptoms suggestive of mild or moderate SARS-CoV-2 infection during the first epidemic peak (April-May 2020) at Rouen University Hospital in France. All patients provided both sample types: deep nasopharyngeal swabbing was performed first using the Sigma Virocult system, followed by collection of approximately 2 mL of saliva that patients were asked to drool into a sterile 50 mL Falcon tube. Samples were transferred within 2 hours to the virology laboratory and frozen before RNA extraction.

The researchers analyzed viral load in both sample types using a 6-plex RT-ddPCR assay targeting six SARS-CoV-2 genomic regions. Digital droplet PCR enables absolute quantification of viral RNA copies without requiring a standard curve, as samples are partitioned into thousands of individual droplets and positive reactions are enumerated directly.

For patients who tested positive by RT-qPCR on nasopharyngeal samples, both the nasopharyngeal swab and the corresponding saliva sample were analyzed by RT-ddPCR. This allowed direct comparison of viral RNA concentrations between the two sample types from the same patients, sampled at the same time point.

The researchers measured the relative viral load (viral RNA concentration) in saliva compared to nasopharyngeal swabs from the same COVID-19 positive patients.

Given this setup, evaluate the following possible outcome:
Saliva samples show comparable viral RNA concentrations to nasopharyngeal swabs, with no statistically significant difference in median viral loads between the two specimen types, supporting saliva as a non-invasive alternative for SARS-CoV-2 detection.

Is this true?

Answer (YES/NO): NO